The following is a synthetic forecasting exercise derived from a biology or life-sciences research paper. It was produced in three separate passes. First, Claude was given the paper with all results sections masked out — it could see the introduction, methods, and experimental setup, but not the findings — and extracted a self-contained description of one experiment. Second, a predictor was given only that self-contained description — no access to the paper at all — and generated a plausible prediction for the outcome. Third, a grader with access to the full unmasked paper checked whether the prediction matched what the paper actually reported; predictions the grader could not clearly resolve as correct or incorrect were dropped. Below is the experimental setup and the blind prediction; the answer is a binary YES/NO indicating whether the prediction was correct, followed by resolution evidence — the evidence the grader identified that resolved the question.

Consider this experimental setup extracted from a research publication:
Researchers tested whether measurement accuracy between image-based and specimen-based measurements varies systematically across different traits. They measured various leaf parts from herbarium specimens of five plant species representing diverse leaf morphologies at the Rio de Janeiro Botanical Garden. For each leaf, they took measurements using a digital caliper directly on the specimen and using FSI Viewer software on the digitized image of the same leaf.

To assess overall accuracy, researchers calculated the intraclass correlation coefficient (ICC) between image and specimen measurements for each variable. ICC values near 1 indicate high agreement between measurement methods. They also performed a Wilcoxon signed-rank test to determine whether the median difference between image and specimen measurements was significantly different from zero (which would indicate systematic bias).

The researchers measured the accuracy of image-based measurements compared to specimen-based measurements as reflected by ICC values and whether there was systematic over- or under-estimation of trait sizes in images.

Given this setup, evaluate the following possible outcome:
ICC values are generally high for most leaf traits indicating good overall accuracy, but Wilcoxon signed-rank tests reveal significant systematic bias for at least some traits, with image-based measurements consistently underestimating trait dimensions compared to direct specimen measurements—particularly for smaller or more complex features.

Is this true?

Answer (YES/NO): NO